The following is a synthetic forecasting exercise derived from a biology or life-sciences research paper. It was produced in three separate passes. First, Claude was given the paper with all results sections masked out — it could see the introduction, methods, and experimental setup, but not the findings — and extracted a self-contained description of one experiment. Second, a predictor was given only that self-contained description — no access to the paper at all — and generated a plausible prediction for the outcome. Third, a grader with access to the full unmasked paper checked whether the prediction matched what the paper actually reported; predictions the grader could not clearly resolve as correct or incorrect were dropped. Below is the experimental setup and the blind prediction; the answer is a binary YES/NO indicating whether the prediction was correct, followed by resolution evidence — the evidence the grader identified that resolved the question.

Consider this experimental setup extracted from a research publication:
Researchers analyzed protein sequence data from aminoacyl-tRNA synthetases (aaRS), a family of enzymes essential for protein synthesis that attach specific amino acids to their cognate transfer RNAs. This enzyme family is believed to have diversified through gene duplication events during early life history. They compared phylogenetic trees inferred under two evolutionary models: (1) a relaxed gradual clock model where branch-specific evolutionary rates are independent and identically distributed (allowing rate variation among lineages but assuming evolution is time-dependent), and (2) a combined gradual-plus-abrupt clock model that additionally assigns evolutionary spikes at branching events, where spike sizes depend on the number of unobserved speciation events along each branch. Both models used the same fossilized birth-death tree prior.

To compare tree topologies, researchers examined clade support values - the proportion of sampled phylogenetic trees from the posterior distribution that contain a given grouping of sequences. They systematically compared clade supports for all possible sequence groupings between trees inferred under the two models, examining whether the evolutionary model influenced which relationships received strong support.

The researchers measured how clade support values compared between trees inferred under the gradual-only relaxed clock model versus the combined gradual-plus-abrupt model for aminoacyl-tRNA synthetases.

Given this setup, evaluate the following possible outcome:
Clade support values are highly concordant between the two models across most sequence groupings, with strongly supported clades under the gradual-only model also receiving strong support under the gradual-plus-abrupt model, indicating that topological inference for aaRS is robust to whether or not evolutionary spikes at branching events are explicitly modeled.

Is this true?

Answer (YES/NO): NO